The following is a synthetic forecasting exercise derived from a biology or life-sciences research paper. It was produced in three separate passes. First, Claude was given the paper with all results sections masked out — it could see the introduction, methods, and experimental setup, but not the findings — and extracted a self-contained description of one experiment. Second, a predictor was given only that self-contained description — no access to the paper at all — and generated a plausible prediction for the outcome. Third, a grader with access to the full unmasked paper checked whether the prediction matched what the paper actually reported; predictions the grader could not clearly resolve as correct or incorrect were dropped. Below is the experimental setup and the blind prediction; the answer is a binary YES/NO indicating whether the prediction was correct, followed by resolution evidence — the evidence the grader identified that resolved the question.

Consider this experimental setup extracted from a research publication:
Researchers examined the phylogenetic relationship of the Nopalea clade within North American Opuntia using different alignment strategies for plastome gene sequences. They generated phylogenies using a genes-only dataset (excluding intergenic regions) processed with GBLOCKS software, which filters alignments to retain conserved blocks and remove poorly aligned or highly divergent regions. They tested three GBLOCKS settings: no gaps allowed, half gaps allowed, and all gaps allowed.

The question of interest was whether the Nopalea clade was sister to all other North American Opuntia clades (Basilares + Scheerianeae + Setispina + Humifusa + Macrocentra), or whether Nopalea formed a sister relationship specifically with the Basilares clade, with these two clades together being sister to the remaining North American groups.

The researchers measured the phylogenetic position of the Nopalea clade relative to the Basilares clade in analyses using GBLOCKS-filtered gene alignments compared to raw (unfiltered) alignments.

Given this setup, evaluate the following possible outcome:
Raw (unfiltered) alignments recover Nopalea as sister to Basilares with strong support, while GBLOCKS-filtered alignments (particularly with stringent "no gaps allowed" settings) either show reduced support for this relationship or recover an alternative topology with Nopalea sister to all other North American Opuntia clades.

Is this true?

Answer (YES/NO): NO